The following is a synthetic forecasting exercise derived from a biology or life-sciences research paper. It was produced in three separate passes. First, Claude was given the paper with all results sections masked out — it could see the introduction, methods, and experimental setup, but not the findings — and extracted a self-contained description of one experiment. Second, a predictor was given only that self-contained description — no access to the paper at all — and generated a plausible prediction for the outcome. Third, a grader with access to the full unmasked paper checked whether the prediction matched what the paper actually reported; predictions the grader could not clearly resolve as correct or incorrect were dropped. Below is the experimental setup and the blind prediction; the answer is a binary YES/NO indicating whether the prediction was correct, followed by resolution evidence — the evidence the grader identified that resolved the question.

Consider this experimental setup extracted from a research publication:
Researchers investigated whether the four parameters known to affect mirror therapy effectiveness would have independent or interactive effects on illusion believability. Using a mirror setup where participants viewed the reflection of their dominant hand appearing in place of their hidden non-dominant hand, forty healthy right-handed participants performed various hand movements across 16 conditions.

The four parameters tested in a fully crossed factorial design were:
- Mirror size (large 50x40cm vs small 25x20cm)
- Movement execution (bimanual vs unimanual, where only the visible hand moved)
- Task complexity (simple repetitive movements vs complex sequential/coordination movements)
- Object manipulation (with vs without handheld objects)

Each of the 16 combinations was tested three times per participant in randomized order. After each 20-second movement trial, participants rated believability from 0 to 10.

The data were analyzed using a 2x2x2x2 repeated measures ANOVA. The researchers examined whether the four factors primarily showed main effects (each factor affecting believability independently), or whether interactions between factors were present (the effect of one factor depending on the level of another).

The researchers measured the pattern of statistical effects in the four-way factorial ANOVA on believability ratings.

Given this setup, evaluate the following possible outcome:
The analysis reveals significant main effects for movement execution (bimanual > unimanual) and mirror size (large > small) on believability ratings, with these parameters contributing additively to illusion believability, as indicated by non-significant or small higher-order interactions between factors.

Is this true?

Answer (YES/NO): NO